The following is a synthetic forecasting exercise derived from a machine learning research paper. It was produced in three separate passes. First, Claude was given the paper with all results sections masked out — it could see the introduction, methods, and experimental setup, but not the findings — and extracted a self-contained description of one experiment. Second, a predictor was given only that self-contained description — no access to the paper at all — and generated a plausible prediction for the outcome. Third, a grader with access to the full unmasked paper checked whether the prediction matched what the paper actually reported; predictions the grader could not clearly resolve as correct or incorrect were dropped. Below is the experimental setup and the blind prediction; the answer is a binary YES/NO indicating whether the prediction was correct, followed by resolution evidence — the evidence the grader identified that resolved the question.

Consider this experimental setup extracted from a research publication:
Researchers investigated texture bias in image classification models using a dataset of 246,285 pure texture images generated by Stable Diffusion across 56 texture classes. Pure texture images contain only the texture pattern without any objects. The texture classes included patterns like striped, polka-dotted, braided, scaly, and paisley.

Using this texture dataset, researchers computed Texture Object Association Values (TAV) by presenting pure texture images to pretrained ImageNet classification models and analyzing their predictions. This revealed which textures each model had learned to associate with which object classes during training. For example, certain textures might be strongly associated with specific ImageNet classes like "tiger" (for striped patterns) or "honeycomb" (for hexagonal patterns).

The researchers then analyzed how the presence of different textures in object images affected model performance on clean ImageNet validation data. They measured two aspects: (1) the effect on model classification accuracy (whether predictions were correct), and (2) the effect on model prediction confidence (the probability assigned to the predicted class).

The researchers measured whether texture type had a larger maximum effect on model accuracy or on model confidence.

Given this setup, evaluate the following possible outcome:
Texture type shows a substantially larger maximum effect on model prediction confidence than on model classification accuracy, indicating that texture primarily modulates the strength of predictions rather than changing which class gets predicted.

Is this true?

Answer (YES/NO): NO